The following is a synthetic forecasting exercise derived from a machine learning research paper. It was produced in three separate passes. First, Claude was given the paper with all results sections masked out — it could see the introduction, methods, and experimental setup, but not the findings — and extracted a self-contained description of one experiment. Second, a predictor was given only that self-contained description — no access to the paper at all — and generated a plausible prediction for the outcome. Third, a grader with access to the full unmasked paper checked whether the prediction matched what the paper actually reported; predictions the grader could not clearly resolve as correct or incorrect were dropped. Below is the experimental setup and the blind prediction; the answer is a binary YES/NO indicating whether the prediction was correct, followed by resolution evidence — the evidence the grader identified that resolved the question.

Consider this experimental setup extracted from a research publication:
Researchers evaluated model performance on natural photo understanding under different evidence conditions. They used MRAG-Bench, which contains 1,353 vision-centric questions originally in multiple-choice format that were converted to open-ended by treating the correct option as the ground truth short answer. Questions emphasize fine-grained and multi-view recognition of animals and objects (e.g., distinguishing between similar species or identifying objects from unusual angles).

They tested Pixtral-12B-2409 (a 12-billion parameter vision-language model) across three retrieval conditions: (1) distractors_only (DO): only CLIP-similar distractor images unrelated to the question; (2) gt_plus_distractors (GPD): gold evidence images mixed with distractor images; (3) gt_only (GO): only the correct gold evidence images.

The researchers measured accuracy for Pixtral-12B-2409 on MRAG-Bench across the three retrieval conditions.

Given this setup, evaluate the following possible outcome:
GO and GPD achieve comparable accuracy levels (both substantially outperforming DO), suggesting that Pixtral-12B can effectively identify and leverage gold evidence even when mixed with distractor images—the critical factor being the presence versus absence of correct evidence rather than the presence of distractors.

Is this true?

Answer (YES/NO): NO